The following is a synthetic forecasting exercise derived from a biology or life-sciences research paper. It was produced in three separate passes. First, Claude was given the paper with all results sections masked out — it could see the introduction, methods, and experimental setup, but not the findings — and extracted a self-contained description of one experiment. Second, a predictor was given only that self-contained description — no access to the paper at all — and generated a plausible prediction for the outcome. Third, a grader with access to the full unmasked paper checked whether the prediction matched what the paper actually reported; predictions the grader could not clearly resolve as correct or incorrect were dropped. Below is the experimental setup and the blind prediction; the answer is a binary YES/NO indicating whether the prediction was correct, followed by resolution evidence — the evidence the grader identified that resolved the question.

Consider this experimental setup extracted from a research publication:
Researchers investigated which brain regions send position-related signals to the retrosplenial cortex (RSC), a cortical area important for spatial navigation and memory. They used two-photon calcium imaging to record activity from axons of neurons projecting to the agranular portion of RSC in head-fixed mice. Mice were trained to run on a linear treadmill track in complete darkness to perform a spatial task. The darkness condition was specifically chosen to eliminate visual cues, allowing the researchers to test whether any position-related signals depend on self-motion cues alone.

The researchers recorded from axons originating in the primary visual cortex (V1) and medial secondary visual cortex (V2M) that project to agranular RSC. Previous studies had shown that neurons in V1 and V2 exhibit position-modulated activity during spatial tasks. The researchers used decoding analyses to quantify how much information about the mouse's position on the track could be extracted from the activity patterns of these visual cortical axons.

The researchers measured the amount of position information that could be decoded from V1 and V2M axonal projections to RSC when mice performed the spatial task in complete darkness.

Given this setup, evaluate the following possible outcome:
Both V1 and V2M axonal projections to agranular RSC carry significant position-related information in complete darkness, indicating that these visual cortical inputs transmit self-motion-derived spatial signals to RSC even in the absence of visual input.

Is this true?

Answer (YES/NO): NO